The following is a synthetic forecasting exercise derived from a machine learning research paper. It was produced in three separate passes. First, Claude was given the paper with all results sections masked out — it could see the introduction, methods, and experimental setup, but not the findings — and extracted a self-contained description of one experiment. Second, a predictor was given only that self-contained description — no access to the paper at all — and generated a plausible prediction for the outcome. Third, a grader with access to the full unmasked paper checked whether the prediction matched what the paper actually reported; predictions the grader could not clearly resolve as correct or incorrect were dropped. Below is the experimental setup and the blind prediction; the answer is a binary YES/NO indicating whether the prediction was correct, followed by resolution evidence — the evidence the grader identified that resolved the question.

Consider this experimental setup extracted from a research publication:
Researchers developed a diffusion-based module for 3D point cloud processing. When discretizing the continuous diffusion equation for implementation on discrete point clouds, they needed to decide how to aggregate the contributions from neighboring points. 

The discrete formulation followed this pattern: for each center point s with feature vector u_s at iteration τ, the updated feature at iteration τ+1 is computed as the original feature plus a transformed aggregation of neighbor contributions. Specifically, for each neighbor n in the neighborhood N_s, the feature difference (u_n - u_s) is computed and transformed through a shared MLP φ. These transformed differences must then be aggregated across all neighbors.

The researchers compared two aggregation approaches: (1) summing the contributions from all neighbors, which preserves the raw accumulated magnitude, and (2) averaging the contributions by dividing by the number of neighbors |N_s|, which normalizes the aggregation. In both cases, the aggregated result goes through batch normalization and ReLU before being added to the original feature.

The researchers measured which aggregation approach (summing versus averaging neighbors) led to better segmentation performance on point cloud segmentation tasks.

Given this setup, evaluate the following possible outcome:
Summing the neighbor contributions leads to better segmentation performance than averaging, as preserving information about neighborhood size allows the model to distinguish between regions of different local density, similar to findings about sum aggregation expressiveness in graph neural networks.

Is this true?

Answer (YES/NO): NO